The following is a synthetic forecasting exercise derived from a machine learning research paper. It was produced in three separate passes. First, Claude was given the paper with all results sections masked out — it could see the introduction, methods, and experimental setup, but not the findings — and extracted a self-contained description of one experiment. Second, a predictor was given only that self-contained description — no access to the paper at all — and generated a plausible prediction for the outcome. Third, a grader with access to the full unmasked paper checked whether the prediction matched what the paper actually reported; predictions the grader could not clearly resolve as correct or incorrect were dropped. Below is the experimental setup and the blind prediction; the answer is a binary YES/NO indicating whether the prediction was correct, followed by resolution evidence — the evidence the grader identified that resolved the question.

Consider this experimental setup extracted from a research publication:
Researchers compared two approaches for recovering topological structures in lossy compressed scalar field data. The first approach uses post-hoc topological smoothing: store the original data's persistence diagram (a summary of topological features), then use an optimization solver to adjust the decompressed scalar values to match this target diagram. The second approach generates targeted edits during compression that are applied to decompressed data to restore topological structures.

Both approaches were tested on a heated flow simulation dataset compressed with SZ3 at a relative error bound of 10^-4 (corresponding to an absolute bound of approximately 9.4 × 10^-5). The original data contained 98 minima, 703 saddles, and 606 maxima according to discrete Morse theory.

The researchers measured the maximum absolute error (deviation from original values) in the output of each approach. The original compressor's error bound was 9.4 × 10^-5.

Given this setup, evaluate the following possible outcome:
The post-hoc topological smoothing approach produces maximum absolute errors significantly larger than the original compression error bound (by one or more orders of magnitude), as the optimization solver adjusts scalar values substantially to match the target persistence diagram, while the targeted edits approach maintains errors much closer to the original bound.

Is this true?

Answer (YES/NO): NO